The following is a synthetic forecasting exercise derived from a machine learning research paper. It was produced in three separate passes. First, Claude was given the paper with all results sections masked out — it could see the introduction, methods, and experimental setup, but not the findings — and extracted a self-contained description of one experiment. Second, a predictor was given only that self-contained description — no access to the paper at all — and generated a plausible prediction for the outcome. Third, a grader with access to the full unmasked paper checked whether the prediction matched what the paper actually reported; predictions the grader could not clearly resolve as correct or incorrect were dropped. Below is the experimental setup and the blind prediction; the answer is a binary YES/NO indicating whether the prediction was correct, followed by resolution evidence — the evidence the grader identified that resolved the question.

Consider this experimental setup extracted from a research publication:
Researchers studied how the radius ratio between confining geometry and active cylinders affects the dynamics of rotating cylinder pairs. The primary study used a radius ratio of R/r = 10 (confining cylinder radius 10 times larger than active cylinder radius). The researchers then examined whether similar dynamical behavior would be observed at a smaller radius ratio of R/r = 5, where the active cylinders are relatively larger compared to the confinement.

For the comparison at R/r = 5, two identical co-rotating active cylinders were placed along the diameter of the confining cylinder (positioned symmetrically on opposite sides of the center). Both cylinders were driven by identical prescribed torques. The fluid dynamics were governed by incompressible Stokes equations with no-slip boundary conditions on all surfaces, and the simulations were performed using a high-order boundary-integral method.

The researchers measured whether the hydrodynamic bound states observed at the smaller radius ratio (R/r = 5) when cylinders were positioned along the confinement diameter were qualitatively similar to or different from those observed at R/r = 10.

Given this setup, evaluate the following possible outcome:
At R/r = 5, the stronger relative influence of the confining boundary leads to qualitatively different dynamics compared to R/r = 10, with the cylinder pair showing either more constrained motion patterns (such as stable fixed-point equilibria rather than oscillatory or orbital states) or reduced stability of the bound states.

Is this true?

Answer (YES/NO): NO